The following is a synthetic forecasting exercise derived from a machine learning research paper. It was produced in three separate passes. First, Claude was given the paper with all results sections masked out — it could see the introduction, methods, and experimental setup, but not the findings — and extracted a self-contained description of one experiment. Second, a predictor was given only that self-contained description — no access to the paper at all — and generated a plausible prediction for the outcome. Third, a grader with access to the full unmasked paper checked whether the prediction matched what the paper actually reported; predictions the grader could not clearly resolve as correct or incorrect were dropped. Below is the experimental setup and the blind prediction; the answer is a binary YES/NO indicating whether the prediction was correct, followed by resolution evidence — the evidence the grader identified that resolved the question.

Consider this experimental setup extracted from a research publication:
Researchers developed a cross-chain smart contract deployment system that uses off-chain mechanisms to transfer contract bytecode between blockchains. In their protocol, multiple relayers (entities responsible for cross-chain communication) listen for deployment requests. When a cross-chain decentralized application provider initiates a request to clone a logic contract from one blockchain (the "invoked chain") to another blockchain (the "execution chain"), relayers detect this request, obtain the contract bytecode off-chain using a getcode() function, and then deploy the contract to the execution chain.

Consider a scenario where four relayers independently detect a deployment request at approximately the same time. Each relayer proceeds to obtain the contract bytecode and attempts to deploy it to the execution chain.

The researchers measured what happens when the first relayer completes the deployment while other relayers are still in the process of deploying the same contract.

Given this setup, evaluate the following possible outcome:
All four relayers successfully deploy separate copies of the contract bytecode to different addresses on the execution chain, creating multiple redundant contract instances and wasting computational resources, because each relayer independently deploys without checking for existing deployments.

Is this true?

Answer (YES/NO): NO